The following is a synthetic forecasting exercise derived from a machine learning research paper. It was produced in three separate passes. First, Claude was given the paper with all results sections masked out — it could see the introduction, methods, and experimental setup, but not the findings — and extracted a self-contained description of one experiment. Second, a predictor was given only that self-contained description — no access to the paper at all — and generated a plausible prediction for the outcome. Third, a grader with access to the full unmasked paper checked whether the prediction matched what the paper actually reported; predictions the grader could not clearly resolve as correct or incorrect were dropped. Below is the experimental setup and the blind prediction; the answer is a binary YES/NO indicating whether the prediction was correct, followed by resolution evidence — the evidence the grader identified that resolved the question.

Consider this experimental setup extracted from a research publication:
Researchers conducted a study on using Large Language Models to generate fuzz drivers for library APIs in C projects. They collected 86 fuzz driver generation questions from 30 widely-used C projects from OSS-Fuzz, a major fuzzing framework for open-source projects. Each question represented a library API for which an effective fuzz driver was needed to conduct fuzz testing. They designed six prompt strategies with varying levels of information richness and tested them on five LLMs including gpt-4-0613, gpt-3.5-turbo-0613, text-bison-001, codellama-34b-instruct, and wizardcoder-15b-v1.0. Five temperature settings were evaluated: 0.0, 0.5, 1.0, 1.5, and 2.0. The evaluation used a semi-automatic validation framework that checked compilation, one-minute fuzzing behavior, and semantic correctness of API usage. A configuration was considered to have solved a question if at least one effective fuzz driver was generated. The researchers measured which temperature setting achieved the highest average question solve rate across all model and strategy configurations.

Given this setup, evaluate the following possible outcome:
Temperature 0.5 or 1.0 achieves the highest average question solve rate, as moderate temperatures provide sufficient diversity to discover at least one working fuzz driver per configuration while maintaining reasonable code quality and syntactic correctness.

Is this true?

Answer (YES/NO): YES